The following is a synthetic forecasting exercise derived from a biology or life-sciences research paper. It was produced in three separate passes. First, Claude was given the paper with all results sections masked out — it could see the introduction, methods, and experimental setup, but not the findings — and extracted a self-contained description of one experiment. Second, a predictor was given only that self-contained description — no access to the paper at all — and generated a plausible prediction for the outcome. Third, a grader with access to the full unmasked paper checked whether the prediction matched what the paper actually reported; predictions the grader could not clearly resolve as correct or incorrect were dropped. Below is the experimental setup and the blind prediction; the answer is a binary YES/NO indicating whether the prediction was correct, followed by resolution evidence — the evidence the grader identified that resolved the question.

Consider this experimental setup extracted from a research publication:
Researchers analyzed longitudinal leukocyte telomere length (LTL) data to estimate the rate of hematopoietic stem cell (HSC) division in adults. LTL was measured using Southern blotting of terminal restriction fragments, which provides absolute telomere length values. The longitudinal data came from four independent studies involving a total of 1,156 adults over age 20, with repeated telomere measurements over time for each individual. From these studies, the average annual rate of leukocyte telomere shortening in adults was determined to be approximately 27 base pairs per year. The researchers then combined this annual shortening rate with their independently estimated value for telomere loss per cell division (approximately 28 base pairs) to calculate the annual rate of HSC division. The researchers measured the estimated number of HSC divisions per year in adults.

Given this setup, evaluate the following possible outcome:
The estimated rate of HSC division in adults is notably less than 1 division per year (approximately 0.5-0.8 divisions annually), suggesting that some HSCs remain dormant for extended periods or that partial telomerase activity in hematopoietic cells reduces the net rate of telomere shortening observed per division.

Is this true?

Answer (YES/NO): NO